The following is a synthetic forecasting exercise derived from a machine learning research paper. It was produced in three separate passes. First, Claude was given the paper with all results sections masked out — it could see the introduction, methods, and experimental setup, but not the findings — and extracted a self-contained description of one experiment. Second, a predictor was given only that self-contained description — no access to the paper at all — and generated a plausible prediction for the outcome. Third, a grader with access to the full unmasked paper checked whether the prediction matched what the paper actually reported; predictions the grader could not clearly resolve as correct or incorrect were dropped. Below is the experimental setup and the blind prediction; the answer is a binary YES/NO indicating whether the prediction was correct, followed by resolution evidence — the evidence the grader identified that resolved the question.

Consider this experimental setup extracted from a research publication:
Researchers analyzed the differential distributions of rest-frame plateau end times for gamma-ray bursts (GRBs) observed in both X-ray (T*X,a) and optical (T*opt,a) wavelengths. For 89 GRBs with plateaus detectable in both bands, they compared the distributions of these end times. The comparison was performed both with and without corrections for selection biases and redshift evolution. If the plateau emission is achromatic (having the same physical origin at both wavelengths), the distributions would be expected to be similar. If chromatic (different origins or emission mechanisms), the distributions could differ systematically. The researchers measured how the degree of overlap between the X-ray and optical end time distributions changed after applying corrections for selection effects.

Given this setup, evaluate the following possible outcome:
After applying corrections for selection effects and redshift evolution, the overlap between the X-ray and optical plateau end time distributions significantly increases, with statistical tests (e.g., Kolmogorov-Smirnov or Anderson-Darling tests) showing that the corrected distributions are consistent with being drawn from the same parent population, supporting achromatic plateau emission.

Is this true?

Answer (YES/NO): NO